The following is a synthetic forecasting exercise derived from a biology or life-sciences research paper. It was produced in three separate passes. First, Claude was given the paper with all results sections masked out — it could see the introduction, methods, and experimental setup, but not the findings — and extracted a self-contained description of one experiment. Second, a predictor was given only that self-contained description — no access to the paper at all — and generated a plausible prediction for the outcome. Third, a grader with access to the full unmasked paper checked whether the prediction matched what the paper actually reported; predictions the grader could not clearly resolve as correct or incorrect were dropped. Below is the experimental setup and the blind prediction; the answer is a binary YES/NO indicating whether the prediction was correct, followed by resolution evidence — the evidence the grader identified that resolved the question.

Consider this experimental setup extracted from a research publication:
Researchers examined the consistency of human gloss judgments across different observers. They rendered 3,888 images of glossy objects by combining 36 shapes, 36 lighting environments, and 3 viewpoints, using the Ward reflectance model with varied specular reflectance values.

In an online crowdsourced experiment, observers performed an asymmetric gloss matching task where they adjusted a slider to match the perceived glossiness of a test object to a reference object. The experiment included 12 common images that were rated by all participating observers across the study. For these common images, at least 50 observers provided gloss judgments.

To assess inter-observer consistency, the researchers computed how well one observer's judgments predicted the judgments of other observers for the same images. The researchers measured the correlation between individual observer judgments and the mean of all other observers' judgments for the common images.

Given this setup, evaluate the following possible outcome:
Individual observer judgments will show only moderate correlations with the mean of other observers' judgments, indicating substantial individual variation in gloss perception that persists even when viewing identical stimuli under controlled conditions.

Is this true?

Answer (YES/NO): NO